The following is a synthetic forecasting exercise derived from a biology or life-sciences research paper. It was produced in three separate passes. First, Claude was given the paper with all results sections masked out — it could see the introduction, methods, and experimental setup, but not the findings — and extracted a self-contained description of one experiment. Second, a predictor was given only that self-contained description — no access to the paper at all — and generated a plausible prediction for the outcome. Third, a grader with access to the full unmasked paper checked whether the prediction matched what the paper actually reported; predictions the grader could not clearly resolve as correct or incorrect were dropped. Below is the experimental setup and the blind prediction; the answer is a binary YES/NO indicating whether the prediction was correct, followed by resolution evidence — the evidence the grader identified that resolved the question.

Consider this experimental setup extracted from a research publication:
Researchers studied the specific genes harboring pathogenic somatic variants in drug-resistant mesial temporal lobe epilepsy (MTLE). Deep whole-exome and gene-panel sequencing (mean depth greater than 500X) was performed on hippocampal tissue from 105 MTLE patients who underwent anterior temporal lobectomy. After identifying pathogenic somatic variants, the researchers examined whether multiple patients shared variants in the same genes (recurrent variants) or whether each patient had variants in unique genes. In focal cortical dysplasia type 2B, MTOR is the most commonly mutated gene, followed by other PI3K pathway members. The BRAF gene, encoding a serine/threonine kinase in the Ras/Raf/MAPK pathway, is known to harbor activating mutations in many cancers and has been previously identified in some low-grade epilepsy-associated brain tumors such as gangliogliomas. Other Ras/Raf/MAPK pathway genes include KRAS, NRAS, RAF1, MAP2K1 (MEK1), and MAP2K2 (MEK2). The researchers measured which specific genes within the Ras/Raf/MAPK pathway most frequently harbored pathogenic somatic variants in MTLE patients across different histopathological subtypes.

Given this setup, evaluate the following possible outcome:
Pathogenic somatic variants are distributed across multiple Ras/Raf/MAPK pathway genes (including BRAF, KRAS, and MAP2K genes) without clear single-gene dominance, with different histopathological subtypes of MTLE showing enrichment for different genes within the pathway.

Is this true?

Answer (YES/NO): NO